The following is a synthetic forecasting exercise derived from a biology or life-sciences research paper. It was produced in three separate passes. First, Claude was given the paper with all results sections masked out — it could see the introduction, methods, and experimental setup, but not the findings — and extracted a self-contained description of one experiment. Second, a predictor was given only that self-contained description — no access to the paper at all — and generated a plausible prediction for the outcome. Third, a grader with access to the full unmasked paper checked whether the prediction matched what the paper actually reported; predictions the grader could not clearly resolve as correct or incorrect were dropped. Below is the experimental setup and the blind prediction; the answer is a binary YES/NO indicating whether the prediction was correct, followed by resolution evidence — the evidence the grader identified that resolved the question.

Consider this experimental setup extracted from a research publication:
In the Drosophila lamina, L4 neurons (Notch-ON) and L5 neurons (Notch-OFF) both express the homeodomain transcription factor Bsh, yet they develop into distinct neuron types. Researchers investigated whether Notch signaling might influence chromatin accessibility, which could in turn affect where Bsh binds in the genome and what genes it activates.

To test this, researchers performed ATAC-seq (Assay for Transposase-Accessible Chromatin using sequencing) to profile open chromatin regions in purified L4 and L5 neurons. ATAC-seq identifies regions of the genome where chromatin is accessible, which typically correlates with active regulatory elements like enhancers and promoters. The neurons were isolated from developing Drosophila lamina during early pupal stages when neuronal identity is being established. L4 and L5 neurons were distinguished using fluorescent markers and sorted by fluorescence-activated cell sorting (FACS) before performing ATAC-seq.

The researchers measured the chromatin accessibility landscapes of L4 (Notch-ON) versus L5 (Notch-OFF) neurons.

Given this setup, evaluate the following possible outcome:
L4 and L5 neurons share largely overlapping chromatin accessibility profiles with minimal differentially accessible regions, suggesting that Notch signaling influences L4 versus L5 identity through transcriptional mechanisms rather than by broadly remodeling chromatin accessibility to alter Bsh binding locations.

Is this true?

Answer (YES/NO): NO